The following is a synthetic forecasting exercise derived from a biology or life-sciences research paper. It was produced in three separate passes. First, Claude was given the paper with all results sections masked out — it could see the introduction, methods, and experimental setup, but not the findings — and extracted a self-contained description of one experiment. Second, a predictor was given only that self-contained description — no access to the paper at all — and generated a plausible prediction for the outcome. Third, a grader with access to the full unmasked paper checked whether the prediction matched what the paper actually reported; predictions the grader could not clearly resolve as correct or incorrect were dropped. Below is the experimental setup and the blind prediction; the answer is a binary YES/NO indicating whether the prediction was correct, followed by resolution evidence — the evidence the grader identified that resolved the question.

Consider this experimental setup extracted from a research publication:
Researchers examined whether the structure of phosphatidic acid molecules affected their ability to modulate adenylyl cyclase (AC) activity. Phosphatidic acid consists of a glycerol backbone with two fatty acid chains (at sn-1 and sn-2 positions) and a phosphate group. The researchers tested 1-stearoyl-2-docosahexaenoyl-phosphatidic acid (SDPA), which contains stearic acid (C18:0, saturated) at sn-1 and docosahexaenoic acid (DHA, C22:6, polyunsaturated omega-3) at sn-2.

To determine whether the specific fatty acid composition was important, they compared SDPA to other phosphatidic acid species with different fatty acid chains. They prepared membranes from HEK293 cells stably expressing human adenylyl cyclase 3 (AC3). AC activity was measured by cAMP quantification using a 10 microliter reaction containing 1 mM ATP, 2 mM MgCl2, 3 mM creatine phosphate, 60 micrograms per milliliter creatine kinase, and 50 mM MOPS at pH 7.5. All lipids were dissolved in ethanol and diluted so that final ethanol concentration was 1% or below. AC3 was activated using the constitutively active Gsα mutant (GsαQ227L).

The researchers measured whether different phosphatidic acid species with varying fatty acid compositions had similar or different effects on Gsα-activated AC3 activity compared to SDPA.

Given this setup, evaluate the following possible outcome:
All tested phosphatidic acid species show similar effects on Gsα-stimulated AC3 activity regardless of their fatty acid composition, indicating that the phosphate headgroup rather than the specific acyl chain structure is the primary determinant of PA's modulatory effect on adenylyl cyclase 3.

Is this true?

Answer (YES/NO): NO